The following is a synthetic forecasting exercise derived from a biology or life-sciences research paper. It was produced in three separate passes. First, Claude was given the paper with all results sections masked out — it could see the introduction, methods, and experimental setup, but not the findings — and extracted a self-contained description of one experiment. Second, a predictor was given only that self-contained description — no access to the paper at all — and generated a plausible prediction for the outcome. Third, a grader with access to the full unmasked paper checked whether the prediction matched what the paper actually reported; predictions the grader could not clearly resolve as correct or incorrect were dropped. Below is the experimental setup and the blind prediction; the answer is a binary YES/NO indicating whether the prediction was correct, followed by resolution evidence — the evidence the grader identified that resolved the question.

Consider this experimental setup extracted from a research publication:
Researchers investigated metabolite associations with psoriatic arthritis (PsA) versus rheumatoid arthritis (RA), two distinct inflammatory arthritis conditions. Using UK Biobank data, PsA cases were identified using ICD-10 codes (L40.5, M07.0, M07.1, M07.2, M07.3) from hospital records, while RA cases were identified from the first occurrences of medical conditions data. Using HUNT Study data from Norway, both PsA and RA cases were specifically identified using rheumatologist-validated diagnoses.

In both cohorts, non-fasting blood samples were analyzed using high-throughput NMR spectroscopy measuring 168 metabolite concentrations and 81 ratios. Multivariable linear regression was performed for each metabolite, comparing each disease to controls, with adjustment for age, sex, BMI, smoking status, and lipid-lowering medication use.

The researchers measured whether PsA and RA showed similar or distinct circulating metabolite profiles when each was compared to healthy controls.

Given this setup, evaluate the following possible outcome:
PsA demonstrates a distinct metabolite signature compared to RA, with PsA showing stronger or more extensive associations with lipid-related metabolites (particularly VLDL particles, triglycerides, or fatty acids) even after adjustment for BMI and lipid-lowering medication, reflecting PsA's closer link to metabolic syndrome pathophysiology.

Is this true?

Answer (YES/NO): NO